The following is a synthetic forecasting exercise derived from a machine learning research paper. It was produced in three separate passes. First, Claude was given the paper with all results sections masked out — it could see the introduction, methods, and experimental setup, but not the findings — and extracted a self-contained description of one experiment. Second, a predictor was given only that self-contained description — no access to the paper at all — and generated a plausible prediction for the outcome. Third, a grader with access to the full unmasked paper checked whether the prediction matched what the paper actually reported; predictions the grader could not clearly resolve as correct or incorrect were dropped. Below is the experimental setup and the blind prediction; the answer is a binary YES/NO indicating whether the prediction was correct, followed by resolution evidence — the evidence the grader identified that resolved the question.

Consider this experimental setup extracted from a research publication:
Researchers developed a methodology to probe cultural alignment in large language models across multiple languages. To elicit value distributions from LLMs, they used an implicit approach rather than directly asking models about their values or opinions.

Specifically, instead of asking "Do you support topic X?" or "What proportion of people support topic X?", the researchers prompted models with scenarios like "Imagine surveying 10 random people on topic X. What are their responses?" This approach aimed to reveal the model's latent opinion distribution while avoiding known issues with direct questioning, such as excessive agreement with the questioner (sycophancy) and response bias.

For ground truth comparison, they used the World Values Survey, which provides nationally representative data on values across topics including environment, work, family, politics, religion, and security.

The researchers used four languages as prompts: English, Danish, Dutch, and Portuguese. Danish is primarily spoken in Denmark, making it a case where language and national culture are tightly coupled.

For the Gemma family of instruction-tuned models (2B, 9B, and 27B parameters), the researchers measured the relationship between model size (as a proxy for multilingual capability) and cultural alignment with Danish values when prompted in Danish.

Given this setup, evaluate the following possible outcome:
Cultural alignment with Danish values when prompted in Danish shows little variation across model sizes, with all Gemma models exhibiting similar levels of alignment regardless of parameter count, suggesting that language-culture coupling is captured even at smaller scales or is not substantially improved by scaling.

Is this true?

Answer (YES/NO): NO